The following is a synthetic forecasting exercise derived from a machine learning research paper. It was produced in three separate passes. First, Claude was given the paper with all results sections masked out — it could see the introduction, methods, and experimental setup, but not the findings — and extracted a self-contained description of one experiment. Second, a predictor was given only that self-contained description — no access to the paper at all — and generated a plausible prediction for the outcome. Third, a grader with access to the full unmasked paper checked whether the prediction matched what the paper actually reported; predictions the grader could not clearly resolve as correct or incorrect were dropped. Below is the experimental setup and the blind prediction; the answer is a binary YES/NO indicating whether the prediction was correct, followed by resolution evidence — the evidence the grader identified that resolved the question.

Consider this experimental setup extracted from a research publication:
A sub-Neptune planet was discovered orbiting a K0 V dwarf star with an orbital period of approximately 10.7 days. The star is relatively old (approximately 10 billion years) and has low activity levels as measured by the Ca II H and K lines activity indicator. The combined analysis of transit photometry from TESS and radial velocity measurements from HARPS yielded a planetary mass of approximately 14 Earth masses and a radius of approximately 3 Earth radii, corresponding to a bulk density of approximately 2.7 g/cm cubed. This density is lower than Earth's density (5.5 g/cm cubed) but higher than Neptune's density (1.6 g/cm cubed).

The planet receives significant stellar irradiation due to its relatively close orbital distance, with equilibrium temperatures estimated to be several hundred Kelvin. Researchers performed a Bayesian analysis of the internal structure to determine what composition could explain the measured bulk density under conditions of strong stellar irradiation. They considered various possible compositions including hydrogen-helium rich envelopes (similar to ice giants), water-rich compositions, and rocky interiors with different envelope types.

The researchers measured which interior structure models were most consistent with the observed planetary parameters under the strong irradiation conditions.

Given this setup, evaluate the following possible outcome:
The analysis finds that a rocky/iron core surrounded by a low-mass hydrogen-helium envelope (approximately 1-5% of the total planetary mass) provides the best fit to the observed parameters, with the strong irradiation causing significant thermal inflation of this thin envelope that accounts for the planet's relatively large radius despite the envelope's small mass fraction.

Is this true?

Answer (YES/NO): NO